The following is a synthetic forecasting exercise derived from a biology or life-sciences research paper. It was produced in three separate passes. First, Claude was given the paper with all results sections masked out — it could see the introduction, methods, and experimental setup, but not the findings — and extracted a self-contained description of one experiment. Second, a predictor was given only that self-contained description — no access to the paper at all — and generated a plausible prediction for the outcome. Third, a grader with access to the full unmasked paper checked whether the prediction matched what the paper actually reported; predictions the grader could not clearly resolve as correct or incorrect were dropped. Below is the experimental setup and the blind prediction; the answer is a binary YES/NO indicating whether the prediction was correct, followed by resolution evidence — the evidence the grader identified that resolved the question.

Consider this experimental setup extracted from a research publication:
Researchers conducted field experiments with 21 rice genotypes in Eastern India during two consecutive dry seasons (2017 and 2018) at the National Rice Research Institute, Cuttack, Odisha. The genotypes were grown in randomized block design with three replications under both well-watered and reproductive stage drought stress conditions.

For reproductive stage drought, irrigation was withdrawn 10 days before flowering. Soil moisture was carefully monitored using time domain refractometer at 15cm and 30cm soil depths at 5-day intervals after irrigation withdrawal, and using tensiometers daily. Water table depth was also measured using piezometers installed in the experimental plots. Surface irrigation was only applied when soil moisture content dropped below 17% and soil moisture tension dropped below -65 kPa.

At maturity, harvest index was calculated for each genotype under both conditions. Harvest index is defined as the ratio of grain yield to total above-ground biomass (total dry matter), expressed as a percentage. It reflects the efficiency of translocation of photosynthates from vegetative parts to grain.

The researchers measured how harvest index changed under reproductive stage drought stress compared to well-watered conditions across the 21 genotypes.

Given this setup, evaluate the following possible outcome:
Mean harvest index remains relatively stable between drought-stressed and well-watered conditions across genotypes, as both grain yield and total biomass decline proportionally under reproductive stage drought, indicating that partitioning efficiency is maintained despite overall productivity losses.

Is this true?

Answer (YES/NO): NO